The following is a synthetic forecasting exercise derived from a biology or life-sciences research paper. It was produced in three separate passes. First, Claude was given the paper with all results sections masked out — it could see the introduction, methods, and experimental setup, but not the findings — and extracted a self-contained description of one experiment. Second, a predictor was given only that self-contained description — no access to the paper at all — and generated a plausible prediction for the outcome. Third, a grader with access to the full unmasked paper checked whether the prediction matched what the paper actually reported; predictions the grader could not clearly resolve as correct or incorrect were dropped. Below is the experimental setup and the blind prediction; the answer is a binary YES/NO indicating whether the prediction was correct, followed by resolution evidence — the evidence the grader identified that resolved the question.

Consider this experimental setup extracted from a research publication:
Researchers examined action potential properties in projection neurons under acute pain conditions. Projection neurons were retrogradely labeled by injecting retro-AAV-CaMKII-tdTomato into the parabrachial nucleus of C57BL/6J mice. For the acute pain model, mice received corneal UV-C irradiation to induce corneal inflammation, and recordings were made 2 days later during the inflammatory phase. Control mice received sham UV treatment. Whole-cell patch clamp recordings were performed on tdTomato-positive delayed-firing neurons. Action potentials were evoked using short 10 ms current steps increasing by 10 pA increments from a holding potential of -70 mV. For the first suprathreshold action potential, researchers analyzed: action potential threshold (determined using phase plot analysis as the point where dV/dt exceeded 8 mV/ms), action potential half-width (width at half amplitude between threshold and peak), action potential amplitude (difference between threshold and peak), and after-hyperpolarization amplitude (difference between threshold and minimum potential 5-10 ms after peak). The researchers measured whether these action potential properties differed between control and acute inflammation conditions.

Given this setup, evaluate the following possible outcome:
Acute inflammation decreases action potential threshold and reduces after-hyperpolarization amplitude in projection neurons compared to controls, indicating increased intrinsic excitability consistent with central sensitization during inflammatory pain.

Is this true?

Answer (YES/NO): NO